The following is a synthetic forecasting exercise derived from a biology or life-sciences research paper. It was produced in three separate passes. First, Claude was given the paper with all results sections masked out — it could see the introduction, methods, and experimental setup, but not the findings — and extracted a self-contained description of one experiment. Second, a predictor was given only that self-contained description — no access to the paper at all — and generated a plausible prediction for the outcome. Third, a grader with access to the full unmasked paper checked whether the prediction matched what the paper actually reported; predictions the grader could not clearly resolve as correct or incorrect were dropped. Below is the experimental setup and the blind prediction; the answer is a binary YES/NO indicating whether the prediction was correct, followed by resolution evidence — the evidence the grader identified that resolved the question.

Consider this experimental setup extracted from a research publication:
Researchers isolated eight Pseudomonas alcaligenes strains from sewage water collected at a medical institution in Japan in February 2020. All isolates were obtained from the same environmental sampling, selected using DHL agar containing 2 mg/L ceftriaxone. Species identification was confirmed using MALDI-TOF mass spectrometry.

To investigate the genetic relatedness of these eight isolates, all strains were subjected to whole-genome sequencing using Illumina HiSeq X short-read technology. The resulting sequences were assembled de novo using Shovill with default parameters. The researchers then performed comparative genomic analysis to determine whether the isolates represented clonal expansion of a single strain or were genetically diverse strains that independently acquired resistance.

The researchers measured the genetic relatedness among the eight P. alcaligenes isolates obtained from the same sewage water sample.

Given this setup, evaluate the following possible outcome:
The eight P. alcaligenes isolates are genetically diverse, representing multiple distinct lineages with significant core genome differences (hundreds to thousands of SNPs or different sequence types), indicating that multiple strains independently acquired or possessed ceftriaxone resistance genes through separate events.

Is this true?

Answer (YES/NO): NO